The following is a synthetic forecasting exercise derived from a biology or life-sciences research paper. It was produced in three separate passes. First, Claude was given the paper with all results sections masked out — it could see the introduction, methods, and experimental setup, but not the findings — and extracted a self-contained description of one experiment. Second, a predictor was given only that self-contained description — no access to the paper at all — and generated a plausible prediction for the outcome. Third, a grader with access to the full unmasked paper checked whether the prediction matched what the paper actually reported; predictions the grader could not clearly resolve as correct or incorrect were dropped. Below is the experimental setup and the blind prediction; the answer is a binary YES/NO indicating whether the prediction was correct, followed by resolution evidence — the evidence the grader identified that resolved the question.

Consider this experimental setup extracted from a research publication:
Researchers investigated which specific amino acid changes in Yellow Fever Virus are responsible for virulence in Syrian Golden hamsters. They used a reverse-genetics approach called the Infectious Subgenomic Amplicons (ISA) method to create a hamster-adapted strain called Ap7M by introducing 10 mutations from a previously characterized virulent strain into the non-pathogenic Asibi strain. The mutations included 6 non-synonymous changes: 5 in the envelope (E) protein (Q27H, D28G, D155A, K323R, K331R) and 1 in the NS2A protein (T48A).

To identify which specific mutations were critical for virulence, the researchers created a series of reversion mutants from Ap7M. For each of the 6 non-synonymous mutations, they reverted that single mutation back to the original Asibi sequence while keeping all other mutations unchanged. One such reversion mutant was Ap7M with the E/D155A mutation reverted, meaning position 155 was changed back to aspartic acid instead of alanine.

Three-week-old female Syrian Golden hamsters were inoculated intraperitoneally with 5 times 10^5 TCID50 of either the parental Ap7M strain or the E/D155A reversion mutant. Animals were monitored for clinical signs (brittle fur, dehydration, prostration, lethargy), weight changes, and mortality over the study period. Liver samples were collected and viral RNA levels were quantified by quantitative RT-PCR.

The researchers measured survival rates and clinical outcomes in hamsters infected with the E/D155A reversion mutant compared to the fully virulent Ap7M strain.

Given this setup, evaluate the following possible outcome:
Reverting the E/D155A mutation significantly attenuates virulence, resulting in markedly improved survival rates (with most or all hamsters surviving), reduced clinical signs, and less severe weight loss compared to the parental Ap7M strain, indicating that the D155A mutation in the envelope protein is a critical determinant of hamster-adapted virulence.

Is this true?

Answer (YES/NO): YES